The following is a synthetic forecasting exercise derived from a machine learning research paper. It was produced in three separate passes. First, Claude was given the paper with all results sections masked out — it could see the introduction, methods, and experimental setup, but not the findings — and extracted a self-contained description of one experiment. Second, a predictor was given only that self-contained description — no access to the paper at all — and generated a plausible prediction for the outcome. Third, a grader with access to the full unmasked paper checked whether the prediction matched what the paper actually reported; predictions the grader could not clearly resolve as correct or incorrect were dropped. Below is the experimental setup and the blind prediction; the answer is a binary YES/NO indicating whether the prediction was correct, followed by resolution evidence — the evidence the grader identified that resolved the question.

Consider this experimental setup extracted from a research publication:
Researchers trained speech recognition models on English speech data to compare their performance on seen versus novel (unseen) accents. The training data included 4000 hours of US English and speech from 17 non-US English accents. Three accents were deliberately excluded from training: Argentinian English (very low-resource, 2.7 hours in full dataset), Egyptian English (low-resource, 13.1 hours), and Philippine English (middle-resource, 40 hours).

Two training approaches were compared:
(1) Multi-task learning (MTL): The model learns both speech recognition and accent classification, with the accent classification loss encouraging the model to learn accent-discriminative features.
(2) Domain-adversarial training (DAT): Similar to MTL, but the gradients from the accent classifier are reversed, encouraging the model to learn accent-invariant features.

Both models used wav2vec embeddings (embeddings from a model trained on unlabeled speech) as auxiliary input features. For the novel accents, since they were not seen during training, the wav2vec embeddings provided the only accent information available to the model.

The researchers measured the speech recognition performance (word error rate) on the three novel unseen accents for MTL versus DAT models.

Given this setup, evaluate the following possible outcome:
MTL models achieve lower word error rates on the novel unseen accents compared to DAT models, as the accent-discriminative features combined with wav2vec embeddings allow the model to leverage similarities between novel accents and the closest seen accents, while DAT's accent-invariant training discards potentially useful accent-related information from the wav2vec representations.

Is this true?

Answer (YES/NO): YES